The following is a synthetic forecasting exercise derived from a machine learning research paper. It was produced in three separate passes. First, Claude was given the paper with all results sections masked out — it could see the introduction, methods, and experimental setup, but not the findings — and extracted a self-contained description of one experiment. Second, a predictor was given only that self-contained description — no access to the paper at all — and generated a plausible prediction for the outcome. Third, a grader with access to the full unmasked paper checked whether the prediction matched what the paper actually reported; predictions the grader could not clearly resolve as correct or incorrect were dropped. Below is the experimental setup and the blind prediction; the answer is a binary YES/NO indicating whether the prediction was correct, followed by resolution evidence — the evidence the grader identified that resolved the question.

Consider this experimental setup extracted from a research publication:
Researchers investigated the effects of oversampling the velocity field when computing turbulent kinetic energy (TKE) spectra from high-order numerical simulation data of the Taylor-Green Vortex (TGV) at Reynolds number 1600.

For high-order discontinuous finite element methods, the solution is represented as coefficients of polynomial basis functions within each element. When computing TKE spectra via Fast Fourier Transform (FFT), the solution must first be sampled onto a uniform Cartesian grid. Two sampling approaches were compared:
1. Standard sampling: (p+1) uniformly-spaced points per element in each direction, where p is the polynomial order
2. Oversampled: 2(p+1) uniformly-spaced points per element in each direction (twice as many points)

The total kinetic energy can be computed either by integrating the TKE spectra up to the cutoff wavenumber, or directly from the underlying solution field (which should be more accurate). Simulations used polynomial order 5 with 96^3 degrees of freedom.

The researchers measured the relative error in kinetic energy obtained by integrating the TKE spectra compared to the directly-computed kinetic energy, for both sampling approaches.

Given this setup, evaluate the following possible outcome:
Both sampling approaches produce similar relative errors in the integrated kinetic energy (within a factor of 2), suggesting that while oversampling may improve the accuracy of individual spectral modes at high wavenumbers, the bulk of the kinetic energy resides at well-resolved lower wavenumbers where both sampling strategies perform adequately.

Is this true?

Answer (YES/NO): NO